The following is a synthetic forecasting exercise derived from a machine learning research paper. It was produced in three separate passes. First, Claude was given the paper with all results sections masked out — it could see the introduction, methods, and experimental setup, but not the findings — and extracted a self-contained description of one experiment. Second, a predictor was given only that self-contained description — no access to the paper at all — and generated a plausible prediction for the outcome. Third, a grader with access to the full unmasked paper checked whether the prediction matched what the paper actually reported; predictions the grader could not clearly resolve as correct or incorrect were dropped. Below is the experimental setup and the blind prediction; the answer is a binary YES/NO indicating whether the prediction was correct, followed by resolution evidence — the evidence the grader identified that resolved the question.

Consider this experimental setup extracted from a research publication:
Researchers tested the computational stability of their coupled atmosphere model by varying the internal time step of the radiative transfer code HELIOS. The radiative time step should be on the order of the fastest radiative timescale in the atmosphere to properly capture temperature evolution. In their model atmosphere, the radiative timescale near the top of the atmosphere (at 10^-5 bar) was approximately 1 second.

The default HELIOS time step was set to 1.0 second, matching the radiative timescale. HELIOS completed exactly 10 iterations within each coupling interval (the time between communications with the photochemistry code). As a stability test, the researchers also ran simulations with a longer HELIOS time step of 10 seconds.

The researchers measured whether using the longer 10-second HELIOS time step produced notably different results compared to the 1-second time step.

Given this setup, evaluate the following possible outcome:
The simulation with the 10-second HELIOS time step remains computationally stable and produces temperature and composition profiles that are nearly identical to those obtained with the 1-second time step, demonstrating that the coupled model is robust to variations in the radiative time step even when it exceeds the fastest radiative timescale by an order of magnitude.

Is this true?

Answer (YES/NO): YES